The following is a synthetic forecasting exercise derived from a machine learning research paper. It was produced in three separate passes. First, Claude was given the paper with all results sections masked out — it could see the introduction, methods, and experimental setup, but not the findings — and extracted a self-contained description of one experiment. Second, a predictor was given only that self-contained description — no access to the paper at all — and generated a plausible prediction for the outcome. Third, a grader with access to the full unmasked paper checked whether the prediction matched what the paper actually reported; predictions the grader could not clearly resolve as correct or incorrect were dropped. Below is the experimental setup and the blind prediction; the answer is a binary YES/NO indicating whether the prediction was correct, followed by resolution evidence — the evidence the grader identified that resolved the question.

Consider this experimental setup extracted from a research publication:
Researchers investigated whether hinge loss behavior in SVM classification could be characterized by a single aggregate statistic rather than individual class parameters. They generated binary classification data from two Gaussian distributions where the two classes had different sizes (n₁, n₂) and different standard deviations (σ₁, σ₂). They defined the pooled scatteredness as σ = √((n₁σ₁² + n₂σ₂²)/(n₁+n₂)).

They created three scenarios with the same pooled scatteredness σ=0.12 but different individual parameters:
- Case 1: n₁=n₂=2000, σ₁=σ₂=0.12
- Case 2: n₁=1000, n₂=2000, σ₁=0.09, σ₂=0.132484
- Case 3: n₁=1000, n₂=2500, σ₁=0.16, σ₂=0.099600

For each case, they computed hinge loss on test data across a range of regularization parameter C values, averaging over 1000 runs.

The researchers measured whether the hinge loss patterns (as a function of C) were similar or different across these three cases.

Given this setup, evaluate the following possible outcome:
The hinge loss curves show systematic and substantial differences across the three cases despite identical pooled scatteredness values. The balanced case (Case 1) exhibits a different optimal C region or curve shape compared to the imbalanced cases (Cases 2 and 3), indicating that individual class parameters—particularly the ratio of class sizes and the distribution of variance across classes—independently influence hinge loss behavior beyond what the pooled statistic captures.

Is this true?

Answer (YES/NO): NO